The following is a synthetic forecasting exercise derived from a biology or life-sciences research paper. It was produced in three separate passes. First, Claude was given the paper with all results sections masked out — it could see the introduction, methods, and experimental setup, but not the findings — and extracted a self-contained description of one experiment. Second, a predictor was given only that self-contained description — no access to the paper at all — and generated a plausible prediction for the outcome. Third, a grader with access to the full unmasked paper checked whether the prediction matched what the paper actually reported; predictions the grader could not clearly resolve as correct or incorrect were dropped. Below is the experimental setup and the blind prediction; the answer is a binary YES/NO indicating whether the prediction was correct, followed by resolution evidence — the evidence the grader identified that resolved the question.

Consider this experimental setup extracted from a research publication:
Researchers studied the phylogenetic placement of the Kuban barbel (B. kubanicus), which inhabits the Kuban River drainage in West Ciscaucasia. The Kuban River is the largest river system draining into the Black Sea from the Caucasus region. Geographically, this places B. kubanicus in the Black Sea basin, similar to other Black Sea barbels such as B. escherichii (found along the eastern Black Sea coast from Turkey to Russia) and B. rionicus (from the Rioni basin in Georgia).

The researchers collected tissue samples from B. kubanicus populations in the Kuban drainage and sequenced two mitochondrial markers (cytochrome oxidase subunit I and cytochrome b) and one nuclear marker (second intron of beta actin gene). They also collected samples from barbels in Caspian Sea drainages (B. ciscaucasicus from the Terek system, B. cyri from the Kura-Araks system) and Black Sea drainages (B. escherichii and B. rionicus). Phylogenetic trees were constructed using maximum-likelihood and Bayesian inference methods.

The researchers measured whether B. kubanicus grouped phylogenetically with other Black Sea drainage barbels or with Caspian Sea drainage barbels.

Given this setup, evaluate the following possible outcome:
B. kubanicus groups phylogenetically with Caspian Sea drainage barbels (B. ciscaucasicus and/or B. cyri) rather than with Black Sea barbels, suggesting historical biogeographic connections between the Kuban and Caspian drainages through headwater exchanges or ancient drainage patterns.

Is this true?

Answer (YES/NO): YES